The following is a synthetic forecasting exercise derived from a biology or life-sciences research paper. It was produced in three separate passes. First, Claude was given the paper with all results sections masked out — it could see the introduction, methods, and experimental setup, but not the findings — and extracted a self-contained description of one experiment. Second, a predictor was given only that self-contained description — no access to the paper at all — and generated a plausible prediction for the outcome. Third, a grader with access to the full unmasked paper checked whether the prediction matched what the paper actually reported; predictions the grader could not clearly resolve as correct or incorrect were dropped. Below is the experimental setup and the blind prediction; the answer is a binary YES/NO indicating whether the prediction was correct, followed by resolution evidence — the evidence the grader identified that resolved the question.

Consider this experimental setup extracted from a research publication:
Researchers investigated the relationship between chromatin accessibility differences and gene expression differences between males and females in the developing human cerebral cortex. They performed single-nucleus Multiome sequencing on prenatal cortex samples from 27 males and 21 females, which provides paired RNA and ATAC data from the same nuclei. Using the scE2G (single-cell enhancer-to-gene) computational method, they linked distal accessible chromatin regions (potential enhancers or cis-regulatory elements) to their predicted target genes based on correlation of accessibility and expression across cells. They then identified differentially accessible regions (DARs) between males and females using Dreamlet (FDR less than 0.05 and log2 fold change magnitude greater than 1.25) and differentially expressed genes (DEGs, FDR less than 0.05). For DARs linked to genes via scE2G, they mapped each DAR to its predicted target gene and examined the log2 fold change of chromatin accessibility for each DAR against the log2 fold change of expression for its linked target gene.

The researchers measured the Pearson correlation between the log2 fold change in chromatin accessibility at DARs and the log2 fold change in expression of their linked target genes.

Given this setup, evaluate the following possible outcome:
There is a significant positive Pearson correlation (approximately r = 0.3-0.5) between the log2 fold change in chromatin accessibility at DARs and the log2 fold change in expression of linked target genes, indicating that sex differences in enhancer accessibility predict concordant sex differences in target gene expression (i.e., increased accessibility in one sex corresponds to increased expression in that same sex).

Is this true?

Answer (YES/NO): NO